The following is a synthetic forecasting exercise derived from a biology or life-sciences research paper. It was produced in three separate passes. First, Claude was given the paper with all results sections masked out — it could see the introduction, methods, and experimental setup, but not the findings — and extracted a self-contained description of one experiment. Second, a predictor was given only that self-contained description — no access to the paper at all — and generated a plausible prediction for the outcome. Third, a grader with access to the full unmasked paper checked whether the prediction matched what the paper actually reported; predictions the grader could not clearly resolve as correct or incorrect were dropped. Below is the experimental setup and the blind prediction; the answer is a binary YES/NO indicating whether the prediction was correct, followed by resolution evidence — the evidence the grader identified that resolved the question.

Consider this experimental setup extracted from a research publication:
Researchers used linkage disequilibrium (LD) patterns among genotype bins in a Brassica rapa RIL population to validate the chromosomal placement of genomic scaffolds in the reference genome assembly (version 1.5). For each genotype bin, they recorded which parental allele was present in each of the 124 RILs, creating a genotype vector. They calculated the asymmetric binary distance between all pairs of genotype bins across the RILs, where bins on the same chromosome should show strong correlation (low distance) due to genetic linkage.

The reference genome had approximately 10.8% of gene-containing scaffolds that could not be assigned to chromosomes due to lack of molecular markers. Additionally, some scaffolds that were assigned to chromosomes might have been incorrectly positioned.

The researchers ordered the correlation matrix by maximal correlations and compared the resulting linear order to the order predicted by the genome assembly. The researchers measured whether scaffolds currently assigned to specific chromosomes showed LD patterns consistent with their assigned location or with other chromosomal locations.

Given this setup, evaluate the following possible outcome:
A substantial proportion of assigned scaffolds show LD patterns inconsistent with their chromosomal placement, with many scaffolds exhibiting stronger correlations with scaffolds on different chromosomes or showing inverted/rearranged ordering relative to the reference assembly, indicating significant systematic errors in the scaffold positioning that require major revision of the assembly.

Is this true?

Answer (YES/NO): NO